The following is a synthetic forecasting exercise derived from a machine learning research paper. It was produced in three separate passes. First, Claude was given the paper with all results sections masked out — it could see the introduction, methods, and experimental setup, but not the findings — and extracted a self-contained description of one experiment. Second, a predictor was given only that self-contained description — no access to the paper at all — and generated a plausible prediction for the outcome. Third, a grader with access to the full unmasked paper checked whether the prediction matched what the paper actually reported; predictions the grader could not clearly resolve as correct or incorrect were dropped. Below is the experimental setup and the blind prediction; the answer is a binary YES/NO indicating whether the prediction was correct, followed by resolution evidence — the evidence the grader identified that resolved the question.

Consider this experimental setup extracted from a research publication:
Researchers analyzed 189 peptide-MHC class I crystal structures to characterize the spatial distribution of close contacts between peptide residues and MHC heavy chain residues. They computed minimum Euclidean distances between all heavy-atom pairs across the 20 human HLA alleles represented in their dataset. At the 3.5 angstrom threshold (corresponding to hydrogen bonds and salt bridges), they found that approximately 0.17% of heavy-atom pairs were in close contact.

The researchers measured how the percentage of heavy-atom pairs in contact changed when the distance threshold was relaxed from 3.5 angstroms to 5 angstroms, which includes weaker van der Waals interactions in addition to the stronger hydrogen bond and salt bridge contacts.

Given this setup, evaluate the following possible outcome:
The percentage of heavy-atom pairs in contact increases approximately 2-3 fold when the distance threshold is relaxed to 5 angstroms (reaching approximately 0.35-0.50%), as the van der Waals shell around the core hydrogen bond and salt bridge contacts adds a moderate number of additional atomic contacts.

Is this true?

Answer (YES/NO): NO